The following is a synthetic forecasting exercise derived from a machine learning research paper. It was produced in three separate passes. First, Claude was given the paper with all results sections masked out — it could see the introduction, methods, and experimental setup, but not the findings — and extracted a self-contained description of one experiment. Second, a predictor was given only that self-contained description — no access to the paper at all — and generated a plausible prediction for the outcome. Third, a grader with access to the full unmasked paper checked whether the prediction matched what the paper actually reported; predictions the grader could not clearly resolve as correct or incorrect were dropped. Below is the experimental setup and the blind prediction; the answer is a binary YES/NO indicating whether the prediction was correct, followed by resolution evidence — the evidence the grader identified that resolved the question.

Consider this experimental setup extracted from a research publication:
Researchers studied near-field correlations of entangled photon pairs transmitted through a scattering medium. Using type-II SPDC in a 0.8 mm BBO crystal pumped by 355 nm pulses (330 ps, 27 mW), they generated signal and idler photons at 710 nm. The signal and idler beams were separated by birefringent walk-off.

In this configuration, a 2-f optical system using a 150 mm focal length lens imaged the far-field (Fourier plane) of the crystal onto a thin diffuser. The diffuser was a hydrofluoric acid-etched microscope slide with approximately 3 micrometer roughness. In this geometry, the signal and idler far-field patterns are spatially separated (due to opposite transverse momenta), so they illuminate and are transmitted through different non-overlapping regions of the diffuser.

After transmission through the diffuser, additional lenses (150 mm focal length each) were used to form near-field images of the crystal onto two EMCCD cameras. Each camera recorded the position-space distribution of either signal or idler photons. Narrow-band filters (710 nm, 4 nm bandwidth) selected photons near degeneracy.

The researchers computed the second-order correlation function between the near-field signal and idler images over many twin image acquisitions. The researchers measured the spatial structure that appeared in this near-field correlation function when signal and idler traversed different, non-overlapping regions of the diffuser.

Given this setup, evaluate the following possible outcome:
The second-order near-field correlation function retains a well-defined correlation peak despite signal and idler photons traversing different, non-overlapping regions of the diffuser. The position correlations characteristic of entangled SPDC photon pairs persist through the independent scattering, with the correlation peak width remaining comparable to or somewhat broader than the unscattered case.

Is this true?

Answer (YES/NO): NO